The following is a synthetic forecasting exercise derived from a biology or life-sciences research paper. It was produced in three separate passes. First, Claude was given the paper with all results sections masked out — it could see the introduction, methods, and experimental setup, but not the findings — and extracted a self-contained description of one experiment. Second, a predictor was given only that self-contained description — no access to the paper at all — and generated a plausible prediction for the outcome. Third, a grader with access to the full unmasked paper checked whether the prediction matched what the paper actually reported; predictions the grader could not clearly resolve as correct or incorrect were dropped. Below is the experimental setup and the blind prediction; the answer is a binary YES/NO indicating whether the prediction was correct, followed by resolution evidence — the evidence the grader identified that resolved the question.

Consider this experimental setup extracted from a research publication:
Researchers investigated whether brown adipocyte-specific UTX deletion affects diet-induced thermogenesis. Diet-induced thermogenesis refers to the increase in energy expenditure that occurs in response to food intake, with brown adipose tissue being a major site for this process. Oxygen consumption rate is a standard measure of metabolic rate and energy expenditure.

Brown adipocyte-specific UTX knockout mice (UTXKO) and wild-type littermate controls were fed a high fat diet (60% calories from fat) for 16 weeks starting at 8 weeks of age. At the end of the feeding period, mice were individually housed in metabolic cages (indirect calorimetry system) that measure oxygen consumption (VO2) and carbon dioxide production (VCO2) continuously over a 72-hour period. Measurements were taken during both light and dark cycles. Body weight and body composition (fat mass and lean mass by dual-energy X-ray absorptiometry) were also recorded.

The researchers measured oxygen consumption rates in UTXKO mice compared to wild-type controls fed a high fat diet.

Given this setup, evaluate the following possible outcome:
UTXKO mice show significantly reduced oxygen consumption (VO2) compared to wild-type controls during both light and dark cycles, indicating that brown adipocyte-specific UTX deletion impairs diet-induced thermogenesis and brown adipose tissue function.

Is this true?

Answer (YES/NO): YES